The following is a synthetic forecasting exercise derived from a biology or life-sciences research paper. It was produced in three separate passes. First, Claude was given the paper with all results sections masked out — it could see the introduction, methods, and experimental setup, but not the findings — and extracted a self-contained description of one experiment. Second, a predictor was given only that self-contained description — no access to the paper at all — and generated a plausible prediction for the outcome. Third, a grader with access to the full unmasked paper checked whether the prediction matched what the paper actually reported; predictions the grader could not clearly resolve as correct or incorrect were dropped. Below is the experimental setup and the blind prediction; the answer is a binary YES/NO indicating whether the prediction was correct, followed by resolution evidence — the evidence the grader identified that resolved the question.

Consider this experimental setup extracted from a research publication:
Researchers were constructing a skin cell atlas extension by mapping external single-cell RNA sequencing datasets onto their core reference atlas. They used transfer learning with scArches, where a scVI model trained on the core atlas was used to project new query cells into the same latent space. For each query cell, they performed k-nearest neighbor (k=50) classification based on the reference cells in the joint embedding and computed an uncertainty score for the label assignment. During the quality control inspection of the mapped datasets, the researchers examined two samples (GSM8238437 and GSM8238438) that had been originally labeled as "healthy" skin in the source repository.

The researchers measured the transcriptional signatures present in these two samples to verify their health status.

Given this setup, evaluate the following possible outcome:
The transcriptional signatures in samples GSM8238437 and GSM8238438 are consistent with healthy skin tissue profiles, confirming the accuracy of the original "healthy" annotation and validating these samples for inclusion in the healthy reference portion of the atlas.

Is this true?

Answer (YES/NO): NO